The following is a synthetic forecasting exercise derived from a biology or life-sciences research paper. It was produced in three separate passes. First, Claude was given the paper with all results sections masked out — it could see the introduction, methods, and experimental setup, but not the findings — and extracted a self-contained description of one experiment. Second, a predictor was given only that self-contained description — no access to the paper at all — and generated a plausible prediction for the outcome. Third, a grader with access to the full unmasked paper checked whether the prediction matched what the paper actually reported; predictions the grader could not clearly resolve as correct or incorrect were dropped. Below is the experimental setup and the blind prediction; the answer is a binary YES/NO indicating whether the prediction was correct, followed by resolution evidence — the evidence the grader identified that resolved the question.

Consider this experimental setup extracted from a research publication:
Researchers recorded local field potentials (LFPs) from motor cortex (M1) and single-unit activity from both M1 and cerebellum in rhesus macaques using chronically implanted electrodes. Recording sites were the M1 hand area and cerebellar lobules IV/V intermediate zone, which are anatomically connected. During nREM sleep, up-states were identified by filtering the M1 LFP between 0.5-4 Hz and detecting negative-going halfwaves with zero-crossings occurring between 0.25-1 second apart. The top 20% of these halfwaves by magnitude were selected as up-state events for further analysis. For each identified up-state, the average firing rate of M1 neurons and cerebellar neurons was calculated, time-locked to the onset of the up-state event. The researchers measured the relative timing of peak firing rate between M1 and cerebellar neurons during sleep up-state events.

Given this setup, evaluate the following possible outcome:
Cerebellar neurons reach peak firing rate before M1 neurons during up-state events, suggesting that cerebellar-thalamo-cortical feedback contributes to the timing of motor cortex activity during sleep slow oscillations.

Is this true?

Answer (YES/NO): NO